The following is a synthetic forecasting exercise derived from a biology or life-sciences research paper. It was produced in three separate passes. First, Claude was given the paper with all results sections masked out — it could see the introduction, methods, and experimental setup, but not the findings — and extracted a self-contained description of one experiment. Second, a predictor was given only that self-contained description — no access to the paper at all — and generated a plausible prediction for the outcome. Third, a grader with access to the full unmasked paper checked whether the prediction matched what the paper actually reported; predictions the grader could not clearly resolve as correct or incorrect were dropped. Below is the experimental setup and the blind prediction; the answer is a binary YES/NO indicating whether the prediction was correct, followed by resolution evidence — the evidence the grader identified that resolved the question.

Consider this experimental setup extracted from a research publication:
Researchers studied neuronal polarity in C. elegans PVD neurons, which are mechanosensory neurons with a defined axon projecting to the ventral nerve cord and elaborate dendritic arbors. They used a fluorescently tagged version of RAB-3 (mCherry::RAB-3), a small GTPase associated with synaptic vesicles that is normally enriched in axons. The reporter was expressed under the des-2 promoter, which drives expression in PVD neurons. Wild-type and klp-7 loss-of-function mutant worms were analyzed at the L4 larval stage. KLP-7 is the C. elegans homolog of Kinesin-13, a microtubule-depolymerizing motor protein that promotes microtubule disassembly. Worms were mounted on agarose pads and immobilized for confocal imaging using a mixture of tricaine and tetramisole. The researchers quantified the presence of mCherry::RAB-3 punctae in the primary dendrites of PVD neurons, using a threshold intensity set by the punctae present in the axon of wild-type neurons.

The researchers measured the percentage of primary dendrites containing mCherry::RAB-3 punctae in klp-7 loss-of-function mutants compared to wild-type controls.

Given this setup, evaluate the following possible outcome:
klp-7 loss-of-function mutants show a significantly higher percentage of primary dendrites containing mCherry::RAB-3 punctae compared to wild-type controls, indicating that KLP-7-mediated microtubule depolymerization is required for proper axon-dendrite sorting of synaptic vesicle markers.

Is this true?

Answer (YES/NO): YES